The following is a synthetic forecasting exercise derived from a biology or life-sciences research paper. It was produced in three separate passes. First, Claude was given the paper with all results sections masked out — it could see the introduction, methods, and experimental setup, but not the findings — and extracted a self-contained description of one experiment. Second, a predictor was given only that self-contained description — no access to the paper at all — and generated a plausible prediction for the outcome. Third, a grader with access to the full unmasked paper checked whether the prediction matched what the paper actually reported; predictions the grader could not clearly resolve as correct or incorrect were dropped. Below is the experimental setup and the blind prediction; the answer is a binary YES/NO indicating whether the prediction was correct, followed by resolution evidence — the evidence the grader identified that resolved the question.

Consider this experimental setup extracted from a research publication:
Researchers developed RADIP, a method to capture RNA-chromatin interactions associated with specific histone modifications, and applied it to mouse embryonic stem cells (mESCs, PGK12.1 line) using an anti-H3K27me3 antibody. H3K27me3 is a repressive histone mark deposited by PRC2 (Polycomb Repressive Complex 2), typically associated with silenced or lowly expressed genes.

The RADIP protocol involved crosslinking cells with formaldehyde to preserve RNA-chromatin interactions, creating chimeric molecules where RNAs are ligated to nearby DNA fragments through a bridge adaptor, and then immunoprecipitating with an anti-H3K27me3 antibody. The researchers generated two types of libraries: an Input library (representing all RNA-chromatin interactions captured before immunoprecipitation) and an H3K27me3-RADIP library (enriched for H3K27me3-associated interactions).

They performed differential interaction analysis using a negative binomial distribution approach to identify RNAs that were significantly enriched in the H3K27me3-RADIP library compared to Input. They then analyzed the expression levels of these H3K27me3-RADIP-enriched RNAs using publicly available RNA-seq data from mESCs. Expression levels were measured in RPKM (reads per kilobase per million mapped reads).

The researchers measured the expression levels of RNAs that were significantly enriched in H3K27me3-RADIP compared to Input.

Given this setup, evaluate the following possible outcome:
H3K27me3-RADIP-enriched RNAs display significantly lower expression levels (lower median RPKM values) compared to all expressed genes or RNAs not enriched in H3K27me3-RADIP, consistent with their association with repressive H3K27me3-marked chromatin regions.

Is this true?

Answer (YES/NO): YES